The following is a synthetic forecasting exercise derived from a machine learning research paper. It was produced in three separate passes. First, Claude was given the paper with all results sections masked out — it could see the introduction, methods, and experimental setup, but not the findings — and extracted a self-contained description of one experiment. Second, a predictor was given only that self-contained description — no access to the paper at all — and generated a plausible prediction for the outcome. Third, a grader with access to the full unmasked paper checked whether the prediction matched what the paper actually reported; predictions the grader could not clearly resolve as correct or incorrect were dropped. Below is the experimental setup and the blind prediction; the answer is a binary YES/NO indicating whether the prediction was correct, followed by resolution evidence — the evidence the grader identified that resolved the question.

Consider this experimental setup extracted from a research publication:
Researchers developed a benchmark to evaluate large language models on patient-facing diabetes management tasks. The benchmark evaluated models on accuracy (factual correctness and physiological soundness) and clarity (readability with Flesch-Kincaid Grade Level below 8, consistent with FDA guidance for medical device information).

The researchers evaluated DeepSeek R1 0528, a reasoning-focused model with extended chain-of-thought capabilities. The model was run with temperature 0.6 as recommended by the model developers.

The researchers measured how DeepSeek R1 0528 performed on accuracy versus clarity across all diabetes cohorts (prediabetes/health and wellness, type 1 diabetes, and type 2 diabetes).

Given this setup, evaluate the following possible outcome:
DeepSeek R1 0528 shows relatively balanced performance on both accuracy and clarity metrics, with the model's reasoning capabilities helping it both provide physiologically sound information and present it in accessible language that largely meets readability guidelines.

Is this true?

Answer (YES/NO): NO